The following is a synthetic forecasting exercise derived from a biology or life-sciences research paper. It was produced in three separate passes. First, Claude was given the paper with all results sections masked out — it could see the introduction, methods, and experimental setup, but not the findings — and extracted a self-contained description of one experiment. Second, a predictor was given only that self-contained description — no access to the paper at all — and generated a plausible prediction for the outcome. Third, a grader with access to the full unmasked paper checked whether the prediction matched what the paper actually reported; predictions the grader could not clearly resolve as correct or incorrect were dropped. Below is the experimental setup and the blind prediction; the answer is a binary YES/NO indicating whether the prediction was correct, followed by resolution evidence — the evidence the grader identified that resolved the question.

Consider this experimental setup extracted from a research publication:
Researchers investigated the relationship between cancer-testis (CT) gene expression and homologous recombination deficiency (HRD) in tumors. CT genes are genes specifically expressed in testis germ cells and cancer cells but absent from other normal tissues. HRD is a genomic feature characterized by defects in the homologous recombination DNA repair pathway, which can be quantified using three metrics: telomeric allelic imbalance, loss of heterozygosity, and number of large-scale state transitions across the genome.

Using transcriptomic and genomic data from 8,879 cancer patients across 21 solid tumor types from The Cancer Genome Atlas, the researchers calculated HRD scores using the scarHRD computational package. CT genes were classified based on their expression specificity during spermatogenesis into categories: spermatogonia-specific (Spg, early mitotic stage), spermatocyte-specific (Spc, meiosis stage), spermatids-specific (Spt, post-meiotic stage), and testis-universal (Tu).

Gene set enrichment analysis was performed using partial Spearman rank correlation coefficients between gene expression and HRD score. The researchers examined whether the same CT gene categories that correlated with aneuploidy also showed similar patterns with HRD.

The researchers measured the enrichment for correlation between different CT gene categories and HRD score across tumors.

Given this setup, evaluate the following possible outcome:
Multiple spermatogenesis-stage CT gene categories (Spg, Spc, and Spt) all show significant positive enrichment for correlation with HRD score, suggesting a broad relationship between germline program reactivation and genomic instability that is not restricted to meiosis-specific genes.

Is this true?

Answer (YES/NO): NO